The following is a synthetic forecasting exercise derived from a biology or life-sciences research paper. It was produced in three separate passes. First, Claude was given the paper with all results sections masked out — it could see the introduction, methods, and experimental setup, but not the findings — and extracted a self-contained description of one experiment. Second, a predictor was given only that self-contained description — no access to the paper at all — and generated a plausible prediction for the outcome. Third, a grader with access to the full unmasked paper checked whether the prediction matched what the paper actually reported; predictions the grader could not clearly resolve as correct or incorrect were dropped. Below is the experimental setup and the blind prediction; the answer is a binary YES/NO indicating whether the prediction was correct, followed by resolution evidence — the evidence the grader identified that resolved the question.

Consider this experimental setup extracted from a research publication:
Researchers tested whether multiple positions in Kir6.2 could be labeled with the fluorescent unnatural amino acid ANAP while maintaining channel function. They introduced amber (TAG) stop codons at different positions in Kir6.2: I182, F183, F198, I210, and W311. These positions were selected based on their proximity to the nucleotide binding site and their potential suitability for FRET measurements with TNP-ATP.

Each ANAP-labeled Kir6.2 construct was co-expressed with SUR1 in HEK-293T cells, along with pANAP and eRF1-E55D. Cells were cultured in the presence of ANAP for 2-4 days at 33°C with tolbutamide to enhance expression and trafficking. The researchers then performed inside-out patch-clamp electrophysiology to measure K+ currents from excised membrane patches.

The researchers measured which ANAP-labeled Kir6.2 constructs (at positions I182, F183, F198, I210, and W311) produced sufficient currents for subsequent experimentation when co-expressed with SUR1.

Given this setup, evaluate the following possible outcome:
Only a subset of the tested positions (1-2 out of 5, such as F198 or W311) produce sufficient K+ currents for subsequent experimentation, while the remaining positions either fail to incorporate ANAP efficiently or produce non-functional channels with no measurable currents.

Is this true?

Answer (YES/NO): NO